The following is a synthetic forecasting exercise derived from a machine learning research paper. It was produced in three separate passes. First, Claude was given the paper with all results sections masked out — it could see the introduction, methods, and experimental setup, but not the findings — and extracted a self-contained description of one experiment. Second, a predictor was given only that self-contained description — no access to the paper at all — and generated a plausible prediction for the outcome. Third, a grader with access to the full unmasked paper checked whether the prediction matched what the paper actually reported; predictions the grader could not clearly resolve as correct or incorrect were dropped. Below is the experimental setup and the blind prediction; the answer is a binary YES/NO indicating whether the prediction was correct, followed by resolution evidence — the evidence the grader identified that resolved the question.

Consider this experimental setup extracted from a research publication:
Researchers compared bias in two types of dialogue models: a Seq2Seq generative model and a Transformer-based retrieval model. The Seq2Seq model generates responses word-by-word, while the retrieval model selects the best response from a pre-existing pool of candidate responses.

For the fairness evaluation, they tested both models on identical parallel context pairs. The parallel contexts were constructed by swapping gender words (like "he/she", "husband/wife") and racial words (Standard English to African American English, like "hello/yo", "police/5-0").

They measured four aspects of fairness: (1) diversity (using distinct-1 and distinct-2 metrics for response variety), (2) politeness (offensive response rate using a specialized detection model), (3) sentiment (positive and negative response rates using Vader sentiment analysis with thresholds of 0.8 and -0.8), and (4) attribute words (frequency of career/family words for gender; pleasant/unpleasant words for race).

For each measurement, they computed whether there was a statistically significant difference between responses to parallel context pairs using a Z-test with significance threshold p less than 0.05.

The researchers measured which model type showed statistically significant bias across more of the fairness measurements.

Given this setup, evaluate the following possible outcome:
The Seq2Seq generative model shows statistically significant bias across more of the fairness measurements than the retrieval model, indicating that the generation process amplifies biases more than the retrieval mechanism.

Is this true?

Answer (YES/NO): NO